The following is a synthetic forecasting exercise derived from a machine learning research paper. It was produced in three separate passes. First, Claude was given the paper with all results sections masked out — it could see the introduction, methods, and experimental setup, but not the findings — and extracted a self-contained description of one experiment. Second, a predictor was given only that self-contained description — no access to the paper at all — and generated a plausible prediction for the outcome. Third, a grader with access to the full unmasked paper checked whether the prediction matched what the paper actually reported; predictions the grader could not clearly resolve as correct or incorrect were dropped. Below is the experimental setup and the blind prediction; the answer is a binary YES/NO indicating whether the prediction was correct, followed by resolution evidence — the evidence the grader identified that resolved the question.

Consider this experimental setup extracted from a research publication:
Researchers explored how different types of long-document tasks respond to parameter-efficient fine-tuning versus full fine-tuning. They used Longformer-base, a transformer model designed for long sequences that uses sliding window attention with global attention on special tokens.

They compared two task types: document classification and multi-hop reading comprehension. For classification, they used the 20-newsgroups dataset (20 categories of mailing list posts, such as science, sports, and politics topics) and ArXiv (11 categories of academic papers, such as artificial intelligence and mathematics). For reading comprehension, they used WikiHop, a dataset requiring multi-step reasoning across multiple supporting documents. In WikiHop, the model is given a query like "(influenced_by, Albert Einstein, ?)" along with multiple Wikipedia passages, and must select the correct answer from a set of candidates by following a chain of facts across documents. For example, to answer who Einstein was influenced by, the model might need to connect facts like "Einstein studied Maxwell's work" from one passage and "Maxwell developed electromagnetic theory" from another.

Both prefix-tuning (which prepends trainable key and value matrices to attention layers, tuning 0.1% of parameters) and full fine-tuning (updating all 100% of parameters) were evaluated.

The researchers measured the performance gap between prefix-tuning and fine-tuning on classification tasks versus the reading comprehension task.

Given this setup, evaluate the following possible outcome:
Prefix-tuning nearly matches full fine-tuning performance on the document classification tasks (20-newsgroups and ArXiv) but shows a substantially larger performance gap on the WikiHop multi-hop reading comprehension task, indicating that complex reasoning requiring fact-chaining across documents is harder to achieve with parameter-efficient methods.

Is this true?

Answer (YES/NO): YES